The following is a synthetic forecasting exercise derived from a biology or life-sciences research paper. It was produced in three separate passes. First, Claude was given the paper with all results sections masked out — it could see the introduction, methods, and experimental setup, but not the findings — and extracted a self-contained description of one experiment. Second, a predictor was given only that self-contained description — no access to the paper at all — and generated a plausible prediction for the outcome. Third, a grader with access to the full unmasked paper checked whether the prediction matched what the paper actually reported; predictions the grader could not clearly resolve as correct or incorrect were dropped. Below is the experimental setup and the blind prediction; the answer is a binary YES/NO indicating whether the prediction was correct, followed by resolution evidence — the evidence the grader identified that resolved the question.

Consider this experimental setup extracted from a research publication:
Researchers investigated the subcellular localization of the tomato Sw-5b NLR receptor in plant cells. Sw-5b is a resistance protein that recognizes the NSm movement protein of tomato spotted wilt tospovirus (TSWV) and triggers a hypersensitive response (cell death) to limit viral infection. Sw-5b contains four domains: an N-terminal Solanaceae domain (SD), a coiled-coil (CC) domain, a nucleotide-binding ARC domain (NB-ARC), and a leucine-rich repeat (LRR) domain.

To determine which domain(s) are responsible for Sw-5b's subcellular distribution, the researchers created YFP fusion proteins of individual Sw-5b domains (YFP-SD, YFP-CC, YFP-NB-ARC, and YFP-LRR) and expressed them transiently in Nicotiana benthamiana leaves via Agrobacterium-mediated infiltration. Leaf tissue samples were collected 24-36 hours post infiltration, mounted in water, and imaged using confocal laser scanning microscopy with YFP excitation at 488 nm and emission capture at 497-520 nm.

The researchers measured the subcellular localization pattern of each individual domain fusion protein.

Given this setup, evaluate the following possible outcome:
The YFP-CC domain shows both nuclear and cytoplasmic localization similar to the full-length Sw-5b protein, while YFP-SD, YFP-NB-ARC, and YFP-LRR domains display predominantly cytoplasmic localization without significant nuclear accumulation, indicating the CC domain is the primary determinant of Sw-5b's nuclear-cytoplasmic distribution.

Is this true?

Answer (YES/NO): NO